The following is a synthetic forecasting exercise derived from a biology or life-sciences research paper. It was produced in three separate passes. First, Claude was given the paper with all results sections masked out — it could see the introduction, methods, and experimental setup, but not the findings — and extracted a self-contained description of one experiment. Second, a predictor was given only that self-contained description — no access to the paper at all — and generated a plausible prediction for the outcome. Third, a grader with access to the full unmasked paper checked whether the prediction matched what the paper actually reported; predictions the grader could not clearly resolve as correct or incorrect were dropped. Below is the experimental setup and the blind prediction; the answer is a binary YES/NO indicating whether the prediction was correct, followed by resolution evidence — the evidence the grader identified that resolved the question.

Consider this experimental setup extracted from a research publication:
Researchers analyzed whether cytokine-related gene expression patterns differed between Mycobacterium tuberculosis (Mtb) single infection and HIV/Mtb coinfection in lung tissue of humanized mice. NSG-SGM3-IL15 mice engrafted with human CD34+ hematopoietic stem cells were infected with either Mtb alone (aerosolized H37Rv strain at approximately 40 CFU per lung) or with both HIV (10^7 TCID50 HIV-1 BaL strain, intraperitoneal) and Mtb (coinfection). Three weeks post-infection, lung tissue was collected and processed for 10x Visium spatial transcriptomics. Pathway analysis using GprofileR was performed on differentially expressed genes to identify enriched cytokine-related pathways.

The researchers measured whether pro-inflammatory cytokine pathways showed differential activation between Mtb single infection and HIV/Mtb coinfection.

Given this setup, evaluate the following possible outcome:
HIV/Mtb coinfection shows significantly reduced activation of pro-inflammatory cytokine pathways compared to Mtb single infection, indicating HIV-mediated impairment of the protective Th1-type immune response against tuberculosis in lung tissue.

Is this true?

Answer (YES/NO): YES